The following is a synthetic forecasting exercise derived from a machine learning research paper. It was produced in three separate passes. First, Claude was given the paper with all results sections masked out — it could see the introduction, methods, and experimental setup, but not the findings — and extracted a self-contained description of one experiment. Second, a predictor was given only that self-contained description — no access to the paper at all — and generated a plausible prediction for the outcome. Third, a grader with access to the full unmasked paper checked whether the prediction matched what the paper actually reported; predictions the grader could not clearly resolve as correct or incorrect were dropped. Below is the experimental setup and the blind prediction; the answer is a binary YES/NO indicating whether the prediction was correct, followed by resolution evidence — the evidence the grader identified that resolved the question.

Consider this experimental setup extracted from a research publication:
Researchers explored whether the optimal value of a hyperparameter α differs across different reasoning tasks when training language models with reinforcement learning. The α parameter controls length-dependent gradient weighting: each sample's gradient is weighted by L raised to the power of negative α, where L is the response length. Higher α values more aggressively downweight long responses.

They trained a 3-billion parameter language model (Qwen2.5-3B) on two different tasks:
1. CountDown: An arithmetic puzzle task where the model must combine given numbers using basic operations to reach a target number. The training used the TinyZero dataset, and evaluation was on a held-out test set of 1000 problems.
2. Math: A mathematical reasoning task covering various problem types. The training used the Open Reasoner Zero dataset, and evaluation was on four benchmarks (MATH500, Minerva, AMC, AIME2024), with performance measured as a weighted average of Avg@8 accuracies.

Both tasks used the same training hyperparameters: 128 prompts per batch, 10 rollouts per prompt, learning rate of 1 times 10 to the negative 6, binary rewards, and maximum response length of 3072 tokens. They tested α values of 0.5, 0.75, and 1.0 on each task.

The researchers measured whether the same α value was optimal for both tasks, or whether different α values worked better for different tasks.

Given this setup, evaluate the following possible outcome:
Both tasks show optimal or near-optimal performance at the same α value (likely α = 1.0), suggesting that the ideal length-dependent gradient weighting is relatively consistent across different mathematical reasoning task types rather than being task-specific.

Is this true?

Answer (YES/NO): NO